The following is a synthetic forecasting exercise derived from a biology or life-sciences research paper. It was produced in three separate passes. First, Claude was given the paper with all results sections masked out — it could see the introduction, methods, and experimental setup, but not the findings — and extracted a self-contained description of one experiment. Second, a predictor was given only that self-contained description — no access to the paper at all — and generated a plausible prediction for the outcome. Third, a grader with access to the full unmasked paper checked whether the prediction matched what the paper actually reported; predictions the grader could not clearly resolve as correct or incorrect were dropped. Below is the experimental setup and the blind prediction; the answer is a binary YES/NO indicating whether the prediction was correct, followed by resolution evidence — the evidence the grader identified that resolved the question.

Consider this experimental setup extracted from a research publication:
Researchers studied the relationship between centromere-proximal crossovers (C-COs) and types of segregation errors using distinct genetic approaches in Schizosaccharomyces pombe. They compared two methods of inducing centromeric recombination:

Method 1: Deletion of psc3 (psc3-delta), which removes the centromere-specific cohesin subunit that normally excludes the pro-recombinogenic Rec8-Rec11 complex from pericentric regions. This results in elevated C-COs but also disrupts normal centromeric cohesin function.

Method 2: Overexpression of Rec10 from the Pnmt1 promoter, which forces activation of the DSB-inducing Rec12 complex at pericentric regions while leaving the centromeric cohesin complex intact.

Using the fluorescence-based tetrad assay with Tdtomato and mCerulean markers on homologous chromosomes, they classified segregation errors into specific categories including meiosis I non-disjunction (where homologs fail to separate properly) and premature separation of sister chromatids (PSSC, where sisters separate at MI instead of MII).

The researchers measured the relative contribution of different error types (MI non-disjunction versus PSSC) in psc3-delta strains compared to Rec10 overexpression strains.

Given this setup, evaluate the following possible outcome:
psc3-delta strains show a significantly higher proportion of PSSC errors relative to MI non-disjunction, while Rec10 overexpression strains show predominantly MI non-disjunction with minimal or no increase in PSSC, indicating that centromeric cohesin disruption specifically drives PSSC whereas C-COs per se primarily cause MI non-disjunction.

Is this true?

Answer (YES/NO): NO